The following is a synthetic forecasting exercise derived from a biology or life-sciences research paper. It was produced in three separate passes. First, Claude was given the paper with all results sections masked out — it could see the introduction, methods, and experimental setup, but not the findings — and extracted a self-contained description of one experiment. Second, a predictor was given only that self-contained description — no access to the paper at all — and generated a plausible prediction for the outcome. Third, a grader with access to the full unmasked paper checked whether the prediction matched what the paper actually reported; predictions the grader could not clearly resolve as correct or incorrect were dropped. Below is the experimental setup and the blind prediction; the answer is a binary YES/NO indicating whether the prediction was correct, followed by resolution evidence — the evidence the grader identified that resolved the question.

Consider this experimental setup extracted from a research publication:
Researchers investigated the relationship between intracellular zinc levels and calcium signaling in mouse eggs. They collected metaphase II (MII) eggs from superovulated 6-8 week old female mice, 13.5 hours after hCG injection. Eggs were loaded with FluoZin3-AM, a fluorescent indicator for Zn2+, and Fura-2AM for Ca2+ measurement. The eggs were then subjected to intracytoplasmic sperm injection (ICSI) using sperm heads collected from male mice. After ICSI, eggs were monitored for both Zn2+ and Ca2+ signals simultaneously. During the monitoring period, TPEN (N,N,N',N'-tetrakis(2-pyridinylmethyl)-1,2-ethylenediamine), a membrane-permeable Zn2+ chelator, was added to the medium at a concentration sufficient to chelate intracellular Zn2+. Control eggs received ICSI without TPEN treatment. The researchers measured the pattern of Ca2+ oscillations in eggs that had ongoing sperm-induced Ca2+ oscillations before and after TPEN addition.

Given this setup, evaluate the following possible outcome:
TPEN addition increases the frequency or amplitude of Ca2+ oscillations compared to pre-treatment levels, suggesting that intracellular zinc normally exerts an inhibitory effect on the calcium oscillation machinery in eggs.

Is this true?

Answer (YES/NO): NO